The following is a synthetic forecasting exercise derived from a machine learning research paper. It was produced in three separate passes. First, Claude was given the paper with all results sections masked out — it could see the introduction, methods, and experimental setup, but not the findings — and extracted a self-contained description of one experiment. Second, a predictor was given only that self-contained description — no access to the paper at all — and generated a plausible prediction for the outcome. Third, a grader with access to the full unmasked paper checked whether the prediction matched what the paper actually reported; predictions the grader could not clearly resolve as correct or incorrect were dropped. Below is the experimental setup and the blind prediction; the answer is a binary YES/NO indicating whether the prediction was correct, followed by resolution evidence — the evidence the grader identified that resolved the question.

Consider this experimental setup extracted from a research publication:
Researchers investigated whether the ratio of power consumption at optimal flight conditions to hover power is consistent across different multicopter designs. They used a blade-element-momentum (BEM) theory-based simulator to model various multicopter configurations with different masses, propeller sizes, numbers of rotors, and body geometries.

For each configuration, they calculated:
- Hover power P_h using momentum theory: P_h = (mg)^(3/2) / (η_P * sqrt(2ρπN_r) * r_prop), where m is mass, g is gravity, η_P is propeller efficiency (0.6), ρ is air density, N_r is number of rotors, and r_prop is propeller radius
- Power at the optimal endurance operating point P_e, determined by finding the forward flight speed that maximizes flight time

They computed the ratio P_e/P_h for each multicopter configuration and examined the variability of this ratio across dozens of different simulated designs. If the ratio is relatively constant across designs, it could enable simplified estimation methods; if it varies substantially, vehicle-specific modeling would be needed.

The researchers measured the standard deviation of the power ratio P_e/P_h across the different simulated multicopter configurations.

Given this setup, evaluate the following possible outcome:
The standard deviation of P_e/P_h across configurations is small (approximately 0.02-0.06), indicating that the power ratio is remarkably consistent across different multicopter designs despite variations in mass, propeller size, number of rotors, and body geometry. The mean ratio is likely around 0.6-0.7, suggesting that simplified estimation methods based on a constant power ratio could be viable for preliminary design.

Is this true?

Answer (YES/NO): NO